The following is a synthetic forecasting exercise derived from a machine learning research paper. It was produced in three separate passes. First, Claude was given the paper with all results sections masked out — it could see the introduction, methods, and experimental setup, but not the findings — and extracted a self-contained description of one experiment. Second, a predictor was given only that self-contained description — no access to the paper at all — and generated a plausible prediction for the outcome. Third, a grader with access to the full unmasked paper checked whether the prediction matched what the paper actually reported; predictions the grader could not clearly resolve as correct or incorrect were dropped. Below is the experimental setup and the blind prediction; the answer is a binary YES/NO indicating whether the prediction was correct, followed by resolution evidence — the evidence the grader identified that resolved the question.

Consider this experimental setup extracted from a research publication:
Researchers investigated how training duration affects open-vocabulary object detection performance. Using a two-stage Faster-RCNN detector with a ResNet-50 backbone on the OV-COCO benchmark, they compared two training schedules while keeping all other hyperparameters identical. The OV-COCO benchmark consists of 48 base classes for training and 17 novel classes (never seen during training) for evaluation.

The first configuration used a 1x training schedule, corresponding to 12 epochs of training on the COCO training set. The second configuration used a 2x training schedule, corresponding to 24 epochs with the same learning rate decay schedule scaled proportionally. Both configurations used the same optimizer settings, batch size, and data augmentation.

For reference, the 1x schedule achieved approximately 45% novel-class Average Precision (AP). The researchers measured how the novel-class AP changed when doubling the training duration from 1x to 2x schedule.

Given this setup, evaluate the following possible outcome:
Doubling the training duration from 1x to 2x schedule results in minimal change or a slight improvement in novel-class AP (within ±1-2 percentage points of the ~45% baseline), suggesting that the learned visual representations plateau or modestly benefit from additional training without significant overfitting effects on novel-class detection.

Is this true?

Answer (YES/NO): YES